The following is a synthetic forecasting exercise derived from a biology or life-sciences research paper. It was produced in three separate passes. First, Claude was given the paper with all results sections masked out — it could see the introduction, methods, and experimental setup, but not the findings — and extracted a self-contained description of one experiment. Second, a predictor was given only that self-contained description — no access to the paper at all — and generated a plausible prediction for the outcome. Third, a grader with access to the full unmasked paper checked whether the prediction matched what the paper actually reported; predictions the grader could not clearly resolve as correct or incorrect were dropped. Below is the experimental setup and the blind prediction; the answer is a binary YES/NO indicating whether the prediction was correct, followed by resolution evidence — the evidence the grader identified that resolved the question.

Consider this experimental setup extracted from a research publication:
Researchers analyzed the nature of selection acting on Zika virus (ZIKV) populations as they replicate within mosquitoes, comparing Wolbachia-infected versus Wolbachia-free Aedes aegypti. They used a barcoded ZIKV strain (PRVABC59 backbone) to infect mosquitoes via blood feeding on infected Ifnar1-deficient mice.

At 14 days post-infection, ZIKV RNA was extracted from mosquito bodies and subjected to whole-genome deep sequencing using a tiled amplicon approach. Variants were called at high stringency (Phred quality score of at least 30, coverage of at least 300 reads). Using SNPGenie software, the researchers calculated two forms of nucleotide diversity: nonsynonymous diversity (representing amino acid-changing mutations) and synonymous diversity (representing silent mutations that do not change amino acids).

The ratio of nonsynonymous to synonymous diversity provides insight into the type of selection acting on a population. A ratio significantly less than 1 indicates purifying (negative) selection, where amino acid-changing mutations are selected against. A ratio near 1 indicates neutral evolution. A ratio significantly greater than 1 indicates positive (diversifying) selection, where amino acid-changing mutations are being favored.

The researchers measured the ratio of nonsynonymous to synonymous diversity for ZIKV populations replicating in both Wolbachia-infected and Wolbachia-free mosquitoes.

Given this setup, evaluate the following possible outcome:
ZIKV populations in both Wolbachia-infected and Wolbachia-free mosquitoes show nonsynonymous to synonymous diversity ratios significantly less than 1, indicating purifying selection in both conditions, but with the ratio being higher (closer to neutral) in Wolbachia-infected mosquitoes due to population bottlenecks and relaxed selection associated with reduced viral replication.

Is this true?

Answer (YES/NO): NO